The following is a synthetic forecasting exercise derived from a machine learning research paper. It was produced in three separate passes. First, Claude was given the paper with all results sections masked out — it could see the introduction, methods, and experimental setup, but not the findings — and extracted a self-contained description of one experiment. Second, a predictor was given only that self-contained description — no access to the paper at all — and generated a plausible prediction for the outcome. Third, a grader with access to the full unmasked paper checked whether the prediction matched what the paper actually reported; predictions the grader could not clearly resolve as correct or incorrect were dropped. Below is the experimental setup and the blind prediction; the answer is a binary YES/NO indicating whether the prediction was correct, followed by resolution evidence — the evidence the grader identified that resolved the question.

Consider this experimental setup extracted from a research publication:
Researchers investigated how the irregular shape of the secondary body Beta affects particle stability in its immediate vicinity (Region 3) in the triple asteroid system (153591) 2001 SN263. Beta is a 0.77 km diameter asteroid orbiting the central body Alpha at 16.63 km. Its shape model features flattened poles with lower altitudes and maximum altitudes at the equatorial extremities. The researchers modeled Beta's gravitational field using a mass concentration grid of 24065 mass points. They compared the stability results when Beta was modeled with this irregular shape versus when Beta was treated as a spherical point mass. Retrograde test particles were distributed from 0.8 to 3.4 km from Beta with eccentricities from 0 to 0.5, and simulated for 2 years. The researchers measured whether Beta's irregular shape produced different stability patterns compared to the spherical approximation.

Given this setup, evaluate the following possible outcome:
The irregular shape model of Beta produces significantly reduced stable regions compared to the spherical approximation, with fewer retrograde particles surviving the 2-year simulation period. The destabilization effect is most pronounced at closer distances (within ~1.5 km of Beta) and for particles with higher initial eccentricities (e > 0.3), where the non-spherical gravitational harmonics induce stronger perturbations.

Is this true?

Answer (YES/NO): YES